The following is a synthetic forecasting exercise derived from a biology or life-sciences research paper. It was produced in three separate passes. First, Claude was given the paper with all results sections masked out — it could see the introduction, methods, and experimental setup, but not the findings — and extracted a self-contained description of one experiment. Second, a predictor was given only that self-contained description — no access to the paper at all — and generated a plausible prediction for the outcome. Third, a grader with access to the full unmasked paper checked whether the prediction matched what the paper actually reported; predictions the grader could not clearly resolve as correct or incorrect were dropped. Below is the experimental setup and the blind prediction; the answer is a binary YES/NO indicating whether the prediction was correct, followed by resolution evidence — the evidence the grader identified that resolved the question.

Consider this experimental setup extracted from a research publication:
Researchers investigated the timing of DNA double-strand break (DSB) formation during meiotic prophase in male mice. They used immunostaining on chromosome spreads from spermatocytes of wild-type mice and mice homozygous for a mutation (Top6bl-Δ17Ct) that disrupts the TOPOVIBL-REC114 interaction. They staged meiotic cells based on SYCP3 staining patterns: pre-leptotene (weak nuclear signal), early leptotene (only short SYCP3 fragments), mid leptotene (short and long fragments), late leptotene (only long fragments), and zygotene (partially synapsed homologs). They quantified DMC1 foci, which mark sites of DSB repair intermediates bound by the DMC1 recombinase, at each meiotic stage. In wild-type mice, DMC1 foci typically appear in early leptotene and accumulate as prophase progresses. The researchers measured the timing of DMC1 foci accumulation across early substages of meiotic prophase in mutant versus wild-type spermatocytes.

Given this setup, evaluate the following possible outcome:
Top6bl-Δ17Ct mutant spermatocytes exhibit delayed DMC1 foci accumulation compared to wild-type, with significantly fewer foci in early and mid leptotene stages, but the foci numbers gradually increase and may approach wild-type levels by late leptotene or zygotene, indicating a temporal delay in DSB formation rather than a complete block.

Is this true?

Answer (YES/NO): YES